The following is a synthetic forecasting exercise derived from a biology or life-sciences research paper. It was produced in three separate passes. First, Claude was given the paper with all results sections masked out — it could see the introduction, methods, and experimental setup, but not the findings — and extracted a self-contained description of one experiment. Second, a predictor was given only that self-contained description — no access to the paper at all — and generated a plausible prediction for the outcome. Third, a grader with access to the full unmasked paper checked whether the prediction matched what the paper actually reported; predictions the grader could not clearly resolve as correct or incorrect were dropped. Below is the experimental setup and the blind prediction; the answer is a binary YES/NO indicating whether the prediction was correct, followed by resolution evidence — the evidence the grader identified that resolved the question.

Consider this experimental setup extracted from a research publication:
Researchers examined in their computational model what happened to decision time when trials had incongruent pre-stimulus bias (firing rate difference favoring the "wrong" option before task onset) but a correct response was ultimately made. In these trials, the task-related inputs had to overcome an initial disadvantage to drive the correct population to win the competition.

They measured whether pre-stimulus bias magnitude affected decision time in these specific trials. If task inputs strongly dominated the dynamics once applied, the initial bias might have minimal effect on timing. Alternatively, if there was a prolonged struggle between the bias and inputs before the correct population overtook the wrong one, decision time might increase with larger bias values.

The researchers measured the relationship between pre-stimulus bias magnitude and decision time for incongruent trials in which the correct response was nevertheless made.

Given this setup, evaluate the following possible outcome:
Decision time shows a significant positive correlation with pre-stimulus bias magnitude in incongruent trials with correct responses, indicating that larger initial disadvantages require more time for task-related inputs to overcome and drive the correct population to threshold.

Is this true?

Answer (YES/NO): NO